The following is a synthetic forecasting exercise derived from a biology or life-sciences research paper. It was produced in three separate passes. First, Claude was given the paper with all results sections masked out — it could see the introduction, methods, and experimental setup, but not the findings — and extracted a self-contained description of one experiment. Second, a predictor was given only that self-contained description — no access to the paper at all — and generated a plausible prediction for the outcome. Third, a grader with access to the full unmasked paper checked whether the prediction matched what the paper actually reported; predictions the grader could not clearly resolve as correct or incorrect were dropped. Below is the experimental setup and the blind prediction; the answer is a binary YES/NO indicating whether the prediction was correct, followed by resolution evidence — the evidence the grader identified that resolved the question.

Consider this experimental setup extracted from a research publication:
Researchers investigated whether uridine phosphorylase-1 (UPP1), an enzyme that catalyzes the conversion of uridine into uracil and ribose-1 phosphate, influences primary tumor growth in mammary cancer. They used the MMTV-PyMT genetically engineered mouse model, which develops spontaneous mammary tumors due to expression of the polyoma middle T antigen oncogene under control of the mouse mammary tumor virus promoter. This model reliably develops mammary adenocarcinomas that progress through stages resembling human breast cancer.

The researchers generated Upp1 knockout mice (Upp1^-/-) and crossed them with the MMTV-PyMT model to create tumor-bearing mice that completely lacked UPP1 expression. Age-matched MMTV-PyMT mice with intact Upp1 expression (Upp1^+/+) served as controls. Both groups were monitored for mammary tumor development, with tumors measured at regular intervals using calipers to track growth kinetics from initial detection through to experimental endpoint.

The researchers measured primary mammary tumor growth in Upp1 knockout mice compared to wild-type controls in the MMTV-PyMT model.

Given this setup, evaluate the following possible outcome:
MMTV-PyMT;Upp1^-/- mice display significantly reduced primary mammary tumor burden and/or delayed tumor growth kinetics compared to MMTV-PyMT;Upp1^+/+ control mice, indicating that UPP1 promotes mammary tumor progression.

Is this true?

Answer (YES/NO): NO